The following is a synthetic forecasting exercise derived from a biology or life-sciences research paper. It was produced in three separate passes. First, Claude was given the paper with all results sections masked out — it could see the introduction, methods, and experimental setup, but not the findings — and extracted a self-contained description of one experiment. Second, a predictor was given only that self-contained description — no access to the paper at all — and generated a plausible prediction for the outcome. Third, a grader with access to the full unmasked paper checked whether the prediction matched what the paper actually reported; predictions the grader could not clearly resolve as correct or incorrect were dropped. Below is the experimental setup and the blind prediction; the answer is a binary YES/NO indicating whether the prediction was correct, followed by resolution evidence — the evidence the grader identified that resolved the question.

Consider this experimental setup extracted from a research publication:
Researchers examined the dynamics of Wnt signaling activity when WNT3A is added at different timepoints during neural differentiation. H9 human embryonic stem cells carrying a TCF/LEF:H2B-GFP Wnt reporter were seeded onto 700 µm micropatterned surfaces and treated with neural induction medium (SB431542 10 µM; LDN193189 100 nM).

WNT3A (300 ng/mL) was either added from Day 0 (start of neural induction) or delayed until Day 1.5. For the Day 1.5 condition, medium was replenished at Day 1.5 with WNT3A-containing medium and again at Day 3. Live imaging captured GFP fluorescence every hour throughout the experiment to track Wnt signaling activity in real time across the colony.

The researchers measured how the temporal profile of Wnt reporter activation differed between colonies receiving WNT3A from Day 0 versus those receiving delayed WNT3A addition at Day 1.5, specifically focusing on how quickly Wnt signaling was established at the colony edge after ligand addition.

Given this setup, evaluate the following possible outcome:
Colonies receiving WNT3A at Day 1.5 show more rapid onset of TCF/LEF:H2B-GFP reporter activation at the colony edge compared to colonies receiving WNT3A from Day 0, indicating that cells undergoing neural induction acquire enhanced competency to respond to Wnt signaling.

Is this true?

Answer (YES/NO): NO